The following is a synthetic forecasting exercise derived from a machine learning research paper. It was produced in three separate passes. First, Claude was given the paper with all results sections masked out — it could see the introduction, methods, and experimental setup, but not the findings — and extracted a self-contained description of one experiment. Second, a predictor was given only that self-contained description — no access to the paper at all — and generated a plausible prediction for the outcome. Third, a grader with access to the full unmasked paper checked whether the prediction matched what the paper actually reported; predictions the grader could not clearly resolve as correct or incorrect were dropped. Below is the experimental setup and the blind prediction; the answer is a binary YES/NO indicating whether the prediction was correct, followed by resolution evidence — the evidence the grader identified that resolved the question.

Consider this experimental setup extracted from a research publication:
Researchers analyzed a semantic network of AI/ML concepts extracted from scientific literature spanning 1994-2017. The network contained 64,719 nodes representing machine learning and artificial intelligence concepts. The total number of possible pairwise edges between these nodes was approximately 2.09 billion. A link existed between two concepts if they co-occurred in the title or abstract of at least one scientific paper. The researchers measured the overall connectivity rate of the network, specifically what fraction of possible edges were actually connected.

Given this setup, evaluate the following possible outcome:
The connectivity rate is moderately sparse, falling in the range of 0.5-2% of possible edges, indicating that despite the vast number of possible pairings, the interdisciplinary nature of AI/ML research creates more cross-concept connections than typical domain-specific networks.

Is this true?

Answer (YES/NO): NO